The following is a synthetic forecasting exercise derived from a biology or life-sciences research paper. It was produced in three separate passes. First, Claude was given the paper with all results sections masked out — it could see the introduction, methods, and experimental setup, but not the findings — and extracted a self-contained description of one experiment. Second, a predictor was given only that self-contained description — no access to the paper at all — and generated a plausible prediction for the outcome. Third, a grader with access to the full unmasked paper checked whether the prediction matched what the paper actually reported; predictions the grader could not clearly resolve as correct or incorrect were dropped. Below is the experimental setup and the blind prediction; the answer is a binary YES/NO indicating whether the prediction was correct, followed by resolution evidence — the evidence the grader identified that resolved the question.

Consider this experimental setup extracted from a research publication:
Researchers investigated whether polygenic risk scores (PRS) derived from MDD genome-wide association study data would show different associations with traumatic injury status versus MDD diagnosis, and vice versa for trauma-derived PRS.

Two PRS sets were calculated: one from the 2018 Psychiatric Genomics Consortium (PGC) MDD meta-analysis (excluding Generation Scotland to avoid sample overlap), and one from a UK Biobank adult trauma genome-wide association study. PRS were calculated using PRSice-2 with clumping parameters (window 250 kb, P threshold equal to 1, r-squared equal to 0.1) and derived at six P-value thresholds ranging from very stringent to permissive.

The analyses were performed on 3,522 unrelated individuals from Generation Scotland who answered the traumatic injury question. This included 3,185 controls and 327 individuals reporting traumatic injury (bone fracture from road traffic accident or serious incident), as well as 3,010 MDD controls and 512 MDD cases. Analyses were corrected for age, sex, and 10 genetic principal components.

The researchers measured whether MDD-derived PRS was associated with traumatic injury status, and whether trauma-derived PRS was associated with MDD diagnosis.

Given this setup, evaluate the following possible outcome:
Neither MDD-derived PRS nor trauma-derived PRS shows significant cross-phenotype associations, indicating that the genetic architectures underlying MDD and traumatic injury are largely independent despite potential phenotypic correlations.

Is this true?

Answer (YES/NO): NO